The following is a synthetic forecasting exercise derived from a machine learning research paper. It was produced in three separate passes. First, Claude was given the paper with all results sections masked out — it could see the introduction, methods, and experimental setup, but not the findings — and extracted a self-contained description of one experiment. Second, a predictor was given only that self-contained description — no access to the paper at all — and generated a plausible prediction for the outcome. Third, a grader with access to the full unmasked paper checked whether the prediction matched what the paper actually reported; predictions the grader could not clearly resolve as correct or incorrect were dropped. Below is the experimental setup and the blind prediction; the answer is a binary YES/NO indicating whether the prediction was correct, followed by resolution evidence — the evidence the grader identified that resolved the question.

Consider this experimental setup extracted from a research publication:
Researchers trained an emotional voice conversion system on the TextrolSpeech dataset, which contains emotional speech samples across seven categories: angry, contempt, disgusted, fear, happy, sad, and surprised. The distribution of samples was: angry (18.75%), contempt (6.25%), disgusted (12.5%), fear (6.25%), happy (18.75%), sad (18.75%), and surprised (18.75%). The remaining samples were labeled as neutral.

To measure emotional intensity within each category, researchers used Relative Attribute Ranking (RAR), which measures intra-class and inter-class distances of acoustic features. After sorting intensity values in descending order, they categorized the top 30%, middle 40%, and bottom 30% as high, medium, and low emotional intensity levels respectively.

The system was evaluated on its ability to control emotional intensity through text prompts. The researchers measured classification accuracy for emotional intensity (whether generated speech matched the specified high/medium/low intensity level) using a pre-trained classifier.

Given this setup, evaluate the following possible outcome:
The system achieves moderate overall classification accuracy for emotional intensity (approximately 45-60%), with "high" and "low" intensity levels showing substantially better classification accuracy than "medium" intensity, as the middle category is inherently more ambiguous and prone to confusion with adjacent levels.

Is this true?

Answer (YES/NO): NO